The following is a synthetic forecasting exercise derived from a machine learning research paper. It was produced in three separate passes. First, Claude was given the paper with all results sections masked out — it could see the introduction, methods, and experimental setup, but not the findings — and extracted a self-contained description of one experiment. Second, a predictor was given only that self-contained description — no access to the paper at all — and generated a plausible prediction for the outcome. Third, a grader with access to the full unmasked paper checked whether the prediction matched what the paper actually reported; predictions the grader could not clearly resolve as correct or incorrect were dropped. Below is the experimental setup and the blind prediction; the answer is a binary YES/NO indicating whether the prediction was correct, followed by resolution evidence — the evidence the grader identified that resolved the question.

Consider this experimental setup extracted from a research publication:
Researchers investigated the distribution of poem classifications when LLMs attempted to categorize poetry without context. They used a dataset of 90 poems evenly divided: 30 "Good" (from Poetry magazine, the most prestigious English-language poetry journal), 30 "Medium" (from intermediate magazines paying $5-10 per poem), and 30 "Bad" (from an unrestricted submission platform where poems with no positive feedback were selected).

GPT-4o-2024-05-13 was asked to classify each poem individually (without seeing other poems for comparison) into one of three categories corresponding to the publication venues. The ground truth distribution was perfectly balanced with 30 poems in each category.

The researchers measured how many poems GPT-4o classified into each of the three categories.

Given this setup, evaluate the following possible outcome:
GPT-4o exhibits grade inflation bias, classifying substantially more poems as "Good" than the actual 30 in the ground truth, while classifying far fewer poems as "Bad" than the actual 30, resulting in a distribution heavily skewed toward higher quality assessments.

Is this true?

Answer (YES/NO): NO